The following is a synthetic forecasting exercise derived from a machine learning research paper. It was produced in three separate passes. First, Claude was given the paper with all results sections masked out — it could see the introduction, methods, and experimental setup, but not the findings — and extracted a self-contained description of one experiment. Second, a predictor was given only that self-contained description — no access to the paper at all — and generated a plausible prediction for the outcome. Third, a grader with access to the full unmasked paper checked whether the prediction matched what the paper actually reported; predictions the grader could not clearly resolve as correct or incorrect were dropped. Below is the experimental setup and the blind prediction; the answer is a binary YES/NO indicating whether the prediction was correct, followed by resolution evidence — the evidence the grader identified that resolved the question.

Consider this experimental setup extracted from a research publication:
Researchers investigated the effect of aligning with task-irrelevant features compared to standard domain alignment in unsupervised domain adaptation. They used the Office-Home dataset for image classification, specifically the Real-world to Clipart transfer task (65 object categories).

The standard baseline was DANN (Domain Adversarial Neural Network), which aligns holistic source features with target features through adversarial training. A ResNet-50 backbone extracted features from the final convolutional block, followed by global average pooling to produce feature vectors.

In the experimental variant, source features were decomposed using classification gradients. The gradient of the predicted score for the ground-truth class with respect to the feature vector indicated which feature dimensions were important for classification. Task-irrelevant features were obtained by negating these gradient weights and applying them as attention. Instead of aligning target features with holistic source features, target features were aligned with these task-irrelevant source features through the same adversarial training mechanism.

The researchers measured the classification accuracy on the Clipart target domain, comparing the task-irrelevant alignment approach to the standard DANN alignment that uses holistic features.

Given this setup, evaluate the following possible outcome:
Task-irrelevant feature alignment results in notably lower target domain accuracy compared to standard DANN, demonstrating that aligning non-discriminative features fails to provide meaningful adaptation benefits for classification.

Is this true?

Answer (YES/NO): YES